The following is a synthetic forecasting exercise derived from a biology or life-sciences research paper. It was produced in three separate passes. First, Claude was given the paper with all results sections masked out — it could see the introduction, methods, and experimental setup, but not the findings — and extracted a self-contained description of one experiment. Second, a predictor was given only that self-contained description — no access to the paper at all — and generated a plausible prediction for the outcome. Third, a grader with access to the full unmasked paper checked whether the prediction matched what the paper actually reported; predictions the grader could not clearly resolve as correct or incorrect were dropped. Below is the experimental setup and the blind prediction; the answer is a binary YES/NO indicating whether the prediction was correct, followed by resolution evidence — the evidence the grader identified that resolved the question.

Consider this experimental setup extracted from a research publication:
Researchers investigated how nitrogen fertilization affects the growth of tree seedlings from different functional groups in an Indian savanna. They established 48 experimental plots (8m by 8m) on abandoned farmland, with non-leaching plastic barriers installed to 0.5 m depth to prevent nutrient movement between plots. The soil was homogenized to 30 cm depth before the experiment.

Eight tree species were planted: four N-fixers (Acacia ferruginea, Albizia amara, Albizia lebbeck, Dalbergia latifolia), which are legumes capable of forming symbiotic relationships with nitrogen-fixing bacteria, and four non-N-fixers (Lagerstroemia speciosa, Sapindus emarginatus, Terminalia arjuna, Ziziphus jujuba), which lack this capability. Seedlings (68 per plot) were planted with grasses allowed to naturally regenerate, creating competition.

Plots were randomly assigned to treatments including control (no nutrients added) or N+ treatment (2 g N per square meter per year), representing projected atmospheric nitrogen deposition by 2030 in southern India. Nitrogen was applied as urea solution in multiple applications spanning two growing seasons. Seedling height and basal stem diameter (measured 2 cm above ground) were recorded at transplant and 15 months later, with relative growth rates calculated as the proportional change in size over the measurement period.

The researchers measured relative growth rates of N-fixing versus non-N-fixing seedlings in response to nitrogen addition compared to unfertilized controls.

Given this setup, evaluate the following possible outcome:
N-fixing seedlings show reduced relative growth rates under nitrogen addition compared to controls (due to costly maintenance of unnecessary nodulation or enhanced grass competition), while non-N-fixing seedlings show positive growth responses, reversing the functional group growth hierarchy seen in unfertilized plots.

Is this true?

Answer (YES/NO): NO